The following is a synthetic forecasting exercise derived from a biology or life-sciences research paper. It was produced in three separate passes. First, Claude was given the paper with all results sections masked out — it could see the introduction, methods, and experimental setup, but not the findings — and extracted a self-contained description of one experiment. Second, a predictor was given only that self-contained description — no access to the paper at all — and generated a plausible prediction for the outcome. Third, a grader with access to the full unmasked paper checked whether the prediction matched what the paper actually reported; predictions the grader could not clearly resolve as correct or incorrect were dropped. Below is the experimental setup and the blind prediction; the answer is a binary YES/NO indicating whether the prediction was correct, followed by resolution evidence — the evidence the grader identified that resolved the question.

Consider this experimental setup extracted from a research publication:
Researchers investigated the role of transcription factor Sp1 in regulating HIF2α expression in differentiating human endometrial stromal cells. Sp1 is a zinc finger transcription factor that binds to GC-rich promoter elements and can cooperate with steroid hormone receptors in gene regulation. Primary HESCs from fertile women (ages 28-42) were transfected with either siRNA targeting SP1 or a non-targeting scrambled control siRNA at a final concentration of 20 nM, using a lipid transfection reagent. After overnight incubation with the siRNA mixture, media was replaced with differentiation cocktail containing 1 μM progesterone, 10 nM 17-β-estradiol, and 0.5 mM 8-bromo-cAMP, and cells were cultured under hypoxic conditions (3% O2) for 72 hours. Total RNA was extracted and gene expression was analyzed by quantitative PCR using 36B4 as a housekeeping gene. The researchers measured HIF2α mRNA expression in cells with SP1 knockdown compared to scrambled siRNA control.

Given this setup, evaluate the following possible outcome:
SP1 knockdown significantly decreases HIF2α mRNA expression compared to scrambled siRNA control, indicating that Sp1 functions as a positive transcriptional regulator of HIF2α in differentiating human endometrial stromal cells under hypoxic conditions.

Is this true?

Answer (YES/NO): YES